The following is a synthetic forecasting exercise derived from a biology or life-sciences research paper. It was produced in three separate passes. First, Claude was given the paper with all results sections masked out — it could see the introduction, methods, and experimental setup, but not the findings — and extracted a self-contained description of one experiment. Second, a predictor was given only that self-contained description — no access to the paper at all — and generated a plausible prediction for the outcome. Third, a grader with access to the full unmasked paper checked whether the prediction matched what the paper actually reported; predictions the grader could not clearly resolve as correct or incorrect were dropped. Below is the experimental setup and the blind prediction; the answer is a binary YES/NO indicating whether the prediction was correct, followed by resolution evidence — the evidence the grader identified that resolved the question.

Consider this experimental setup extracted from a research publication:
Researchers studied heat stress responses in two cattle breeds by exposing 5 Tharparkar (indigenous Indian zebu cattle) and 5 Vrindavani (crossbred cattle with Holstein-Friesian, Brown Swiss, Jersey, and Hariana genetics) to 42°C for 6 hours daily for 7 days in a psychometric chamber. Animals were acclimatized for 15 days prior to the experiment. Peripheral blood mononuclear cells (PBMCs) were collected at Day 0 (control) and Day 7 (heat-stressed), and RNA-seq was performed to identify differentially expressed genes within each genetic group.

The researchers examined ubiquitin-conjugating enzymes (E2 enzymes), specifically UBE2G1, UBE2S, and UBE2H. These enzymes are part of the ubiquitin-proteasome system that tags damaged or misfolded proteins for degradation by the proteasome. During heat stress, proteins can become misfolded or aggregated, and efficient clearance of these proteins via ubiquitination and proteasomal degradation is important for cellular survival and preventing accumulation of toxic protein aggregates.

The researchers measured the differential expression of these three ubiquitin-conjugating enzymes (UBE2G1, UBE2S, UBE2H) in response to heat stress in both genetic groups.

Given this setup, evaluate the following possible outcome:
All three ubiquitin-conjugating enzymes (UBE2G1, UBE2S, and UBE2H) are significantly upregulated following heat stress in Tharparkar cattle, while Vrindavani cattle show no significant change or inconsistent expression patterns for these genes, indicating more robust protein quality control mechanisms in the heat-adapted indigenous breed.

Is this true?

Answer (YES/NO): NO